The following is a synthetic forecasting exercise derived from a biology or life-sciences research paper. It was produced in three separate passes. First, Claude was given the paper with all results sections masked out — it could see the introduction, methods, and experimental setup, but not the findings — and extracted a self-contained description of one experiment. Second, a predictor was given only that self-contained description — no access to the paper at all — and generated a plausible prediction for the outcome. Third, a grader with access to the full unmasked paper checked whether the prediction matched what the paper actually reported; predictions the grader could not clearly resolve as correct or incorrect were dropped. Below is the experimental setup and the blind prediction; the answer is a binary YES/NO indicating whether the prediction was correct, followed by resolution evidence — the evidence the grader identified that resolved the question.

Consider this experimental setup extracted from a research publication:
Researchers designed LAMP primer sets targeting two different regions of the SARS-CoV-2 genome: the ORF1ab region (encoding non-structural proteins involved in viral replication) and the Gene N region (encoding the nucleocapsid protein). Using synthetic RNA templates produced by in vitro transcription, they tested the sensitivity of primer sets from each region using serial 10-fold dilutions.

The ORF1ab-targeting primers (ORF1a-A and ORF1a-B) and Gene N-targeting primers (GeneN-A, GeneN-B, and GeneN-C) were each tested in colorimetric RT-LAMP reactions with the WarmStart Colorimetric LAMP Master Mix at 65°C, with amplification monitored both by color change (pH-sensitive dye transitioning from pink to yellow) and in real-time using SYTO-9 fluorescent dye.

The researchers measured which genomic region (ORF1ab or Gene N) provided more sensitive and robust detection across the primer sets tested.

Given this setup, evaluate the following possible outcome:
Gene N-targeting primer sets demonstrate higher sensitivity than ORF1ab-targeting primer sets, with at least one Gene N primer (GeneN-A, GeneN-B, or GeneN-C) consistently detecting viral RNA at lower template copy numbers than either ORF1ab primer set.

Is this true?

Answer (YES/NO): NO